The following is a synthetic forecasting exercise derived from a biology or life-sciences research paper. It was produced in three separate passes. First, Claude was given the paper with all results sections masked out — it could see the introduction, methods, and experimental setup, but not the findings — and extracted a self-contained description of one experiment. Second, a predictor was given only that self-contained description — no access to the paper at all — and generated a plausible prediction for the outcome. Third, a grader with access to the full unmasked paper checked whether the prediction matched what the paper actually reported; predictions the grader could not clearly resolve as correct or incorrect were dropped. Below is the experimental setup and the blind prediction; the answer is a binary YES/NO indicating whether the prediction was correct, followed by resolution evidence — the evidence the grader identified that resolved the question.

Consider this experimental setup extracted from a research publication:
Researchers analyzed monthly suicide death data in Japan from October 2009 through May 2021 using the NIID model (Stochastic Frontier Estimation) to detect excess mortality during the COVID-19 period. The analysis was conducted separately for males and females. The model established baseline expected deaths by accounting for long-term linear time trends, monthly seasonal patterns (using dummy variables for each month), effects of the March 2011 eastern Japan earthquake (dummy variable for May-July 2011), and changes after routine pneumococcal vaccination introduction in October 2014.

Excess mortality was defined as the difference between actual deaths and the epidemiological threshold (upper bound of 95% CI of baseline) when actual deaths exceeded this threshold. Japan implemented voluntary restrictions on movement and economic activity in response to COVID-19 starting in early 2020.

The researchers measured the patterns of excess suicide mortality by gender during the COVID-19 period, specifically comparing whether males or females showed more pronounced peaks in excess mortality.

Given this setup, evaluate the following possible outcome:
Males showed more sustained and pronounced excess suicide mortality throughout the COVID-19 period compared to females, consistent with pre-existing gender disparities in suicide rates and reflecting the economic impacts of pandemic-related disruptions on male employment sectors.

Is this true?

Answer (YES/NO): NO